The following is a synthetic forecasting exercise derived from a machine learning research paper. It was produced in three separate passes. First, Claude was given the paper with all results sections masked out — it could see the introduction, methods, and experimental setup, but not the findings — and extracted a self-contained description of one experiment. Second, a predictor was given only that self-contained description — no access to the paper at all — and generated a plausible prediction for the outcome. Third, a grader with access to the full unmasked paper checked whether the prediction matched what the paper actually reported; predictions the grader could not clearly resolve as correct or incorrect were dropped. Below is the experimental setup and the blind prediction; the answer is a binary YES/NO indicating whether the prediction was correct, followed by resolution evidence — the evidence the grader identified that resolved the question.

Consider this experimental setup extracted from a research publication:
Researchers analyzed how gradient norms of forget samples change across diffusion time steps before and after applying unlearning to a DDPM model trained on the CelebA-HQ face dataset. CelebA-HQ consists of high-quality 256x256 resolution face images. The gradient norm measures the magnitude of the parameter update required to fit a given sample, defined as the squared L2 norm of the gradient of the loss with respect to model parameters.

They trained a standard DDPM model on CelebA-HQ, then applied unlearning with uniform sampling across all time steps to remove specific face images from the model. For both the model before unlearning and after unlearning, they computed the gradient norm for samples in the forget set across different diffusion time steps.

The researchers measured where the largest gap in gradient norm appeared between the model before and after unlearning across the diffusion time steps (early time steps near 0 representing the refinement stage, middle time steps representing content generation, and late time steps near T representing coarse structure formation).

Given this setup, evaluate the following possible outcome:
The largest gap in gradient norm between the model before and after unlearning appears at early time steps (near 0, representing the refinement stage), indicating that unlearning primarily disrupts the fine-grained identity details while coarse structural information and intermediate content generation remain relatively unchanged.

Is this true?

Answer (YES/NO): NO